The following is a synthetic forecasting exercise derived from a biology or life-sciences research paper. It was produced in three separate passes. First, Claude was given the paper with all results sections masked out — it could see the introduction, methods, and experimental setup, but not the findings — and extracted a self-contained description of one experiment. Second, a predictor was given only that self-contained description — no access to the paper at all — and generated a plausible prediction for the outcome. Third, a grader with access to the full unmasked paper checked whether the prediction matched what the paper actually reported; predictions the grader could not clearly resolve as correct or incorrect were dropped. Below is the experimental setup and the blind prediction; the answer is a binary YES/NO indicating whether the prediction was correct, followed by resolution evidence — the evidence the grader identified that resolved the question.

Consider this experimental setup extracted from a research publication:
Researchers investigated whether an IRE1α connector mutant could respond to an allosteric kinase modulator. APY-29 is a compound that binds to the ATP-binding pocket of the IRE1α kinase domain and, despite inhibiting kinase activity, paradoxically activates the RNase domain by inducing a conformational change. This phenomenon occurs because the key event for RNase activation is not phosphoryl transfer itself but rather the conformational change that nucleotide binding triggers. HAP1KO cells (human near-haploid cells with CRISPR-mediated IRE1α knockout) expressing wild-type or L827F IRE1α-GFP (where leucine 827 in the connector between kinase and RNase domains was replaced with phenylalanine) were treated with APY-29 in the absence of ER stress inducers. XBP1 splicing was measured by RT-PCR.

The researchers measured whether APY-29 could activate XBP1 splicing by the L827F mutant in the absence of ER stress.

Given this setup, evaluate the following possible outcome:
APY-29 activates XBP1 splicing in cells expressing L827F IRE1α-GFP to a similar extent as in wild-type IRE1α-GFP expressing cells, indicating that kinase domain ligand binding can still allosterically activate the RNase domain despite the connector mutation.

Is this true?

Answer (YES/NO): YES